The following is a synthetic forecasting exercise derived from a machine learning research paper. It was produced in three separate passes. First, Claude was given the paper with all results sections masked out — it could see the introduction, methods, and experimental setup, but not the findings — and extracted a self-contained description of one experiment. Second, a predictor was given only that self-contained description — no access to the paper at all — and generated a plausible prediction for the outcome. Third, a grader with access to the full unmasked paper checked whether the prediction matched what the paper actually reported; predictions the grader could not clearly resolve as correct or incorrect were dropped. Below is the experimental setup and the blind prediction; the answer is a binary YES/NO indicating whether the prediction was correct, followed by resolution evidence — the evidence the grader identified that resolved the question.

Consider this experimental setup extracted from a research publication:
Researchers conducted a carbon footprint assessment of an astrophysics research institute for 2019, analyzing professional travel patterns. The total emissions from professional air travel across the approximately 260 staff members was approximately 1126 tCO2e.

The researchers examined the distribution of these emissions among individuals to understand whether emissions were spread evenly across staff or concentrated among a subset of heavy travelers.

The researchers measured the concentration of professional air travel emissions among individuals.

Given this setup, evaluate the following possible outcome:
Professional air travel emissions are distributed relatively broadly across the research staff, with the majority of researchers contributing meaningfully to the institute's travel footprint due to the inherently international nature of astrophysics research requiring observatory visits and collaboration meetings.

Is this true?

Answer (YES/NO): NO